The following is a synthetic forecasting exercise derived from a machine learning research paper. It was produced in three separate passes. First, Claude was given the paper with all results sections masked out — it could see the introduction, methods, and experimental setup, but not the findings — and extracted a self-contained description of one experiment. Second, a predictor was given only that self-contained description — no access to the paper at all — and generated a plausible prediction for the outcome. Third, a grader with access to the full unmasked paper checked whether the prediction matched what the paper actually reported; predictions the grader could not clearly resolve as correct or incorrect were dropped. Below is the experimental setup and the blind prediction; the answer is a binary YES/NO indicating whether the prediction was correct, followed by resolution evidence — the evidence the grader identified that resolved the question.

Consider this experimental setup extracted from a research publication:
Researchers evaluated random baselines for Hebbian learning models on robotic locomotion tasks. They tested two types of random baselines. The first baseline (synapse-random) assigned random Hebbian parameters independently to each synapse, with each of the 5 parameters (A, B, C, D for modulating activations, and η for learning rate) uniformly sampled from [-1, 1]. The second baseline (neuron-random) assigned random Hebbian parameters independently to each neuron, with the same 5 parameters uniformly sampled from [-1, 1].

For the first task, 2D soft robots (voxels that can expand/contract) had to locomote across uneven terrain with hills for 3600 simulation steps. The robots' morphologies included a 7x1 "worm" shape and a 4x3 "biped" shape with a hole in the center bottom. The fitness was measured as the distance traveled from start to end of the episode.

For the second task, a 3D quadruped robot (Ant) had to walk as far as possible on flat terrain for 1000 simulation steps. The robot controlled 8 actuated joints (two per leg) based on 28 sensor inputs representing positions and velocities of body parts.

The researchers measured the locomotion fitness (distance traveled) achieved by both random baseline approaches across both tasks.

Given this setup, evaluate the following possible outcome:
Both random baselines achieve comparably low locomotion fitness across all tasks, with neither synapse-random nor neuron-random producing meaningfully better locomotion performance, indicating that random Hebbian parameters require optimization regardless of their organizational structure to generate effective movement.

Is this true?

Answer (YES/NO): YES